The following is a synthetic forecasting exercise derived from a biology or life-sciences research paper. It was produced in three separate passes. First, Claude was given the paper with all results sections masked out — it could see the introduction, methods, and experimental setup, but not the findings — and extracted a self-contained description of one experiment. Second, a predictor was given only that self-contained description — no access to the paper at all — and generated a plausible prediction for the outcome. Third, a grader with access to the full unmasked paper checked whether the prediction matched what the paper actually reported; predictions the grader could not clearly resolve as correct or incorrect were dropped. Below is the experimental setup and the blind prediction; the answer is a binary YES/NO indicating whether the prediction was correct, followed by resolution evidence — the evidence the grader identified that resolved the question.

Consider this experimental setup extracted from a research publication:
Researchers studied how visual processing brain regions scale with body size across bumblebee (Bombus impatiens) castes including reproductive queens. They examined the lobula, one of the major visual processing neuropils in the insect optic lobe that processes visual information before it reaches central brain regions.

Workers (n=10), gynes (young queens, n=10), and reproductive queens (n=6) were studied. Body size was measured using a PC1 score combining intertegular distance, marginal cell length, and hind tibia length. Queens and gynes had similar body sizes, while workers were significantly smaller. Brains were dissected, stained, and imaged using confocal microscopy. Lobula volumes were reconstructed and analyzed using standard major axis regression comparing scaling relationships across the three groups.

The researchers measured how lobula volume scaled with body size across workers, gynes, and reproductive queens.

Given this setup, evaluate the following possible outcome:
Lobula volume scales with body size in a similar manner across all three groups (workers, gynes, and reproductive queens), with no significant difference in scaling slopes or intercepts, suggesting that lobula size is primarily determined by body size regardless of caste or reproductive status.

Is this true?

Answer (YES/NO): NO